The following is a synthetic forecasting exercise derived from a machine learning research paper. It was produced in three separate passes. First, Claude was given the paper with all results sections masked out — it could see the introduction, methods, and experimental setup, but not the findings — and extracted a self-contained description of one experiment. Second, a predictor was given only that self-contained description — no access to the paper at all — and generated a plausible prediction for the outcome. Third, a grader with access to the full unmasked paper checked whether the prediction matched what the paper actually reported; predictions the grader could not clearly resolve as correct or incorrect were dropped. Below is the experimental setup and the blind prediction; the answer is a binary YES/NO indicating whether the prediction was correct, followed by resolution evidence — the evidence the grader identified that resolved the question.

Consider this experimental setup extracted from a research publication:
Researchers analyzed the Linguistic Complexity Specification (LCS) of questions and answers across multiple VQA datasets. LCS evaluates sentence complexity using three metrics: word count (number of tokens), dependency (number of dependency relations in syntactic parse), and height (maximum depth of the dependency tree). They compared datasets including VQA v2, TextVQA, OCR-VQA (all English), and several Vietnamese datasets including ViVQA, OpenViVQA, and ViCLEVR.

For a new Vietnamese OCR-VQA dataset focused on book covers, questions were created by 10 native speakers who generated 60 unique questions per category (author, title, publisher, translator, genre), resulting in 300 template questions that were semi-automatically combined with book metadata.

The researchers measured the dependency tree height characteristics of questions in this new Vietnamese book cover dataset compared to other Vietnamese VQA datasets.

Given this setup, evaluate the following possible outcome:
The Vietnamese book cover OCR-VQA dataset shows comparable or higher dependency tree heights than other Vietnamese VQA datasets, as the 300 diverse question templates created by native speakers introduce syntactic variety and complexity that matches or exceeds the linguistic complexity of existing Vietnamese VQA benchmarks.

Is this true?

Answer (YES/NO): NO